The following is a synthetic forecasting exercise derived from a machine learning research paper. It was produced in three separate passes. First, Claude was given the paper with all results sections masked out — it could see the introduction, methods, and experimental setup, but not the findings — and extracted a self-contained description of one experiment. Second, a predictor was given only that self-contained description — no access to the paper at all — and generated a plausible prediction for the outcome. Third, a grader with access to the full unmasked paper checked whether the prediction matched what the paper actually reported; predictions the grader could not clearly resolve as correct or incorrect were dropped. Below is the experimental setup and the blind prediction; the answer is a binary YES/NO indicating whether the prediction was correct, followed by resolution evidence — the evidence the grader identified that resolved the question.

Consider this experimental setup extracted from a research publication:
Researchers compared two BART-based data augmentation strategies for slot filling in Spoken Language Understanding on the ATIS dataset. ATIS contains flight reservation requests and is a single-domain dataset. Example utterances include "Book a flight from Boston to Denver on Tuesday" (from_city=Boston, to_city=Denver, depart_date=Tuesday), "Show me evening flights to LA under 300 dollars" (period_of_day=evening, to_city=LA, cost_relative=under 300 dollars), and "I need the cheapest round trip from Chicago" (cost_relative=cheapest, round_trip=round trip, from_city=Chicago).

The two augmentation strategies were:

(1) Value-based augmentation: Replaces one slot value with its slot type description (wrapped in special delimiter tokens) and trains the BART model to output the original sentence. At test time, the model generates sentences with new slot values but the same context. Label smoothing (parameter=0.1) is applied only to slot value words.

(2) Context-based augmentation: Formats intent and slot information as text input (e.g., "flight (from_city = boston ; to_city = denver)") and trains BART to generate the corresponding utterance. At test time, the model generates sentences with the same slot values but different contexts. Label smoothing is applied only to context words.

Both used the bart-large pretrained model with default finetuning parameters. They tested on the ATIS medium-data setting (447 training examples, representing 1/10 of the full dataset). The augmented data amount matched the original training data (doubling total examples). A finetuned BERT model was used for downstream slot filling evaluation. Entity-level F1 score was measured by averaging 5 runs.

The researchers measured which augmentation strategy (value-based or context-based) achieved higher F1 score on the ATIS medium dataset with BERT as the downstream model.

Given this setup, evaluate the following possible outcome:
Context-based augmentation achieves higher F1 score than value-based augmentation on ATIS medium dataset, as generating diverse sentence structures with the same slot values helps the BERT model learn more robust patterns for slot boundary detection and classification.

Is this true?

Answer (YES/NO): YES